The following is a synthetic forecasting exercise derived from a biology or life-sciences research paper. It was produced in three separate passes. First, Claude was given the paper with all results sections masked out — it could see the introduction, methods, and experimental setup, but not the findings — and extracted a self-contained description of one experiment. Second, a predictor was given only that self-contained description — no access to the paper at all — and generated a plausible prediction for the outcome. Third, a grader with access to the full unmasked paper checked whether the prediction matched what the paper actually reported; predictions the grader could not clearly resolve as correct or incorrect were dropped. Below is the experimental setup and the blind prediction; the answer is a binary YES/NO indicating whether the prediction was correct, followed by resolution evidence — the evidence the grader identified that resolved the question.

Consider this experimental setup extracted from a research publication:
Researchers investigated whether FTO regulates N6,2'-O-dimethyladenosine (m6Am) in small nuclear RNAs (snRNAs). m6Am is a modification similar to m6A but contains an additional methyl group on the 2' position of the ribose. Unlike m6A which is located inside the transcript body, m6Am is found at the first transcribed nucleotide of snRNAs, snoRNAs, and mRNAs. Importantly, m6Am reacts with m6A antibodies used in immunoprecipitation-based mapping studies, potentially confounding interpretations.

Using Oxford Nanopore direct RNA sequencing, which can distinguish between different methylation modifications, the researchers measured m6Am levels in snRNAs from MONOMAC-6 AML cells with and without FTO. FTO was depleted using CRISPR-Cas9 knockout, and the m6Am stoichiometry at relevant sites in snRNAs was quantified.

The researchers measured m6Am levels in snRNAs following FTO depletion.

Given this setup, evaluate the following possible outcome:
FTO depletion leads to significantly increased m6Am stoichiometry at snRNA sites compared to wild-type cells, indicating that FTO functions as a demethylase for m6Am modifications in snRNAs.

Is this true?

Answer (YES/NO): YES